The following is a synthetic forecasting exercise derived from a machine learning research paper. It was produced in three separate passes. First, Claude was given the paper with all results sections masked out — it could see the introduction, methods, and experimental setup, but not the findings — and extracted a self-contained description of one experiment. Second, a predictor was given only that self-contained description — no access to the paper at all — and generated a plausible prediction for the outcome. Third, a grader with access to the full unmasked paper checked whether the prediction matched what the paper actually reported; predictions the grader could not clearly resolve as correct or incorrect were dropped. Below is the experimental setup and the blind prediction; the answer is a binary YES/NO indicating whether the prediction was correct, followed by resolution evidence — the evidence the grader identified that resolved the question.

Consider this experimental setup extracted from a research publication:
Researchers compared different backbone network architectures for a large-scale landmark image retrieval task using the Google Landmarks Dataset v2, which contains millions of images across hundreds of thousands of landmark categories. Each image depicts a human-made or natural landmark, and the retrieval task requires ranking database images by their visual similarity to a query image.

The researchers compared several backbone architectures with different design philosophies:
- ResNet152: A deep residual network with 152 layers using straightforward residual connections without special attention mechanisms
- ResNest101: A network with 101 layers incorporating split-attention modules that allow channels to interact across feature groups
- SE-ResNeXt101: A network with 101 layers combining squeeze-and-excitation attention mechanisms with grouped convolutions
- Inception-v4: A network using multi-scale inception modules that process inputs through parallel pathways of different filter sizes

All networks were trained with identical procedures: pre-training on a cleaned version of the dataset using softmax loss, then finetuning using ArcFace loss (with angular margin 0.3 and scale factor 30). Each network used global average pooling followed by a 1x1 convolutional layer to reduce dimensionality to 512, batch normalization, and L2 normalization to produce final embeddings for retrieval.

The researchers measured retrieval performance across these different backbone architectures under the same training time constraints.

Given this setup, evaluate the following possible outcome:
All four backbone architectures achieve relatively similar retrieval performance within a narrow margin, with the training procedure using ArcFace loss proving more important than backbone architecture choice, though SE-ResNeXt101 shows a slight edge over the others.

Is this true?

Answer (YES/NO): NO